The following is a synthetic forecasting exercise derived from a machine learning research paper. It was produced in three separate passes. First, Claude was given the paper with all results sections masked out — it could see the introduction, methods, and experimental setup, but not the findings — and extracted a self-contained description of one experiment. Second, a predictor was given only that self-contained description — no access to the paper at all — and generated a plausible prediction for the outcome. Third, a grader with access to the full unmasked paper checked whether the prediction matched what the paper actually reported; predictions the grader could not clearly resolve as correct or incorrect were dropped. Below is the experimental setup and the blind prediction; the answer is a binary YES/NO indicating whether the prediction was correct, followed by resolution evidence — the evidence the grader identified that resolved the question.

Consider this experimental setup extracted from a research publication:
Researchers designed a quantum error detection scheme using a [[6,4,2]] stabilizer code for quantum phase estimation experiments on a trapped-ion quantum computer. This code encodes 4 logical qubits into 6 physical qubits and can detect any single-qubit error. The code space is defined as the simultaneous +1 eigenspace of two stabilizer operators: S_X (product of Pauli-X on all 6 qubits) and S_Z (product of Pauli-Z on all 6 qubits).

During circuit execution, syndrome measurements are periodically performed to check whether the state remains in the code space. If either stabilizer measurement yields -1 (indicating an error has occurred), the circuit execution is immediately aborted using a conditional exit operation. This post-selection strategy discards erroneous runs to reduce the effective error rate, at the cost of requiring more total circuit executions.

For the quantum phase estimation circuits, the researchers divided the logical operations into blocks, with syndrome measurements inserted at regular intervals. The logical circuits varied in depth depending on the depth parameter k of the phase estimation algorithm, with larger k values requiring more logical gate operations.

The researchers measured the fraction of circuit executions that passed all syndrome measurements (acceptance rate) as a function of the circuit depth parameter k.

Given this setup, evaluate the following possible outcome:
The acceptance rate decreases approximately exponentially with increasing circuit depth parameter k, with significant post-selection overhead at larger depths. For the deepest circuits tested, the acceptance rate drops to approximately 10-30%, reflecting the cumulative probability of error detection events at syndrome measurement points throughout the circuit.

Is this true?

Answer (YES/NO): YES